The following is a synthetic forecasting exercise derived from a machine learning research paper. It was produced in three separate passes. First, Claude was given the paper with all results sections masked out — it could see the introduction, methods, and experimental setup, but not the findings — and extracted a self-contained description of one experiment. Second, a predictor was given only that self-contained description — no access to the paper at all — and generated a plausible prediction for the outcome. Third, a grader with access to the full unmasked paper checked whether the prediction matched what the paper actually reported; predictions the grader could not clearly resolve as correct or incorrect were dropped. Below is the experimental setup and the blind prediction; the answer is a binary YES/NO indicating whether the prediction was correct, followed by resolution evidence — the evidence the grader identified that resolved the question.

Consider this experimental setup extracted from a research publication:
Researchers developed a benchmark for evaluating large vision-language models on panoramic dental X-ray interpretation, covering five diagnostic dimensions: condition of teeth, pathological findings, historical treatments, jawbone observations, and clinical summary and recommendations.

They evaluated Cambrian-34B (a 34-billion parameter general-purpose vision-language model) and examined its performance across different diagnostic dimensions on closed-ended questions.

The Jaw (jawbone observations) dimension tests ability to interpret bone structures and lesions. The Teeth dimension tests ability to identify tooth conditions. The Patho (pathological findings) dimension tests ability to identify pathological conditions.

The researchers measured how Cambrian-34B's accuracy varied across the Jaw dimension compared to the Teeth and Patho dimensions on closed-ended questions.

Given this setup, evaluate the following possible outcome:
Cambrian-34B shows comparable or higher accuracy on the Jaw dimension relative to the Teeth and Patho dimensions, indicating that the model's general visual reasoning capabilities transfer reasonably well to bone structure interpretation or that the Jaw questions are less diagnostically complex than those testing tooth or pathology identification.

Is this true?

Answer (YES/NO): YES